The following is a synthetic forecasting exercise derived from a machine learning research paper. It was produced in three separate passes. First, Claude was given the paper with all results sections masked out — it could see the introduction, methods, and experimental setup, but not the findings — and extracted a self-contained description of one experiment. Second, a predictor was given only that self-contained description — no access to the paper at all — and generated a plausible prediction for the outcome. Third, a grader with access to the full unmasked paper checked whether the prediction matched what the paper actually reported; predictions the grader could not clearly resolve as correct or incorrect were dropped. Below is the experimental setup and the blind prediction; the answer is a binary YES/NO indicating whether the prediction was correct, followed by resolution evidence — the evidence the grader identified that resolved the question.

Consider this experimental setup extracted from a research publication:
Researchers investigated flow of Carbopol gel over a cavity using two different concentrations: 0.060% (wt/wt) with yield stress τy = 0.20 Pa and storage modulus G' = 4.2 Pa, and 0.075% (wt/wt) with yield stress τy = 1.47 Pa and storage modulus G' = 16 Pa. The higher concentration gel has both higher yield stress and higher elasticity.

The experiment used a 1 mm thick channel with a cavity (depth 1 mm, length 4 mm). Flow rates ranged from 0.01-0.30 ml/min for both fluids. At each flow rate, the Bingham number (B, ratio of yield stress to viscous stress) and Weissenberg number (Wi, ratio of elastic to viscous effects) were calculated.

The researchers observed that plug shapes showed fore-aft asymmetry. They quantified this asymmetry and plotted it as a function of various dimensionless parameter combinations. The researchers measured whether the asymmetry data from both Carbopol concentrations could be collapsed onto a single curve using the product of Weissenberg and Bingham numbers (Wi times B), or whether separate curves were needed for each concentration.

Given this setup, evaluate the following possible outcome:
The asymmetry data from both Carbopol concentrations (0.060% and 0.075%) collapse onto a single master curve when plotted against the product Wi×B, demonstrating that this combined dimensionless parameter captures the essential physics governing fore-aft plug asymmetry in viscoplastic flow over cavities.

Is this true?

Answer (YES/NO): YES